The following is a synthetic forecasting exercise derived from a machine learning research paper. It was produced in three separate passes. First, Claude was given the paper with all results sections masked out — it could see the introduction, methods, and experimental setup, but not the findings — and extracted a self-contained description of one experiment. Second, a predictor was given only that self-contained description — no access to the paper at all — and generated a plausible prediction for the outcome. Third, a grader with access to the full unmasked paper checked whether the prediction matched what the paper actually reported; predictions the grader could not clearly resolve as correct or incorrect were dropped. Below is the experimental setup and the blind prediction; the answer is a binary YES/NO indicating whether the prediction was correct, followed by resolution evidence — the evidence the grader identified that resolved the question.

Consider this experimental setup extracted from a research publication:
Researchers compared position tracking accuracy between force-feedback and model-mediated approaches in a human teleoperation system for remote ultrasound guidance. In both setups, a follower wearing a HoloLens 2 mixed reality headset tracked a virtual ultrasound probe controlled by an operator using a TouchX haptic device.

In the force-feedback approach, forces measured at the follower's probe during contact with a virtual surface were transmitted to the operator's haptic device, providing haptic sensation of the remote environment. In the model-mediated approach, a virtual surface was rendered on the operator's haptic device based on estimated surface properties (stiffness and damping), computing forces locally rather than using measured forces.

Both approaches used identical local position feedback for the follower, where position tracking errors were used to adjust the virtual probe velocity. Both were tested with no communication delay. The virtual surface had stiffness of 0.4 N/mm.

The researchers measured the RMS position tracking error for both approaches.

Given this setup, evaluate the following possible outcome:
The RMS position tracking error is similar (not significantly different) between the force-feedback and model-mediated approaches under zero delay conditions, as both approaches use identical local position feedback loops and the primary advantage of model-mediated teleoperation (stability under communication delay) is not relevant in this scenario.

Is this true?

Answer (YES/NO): NO